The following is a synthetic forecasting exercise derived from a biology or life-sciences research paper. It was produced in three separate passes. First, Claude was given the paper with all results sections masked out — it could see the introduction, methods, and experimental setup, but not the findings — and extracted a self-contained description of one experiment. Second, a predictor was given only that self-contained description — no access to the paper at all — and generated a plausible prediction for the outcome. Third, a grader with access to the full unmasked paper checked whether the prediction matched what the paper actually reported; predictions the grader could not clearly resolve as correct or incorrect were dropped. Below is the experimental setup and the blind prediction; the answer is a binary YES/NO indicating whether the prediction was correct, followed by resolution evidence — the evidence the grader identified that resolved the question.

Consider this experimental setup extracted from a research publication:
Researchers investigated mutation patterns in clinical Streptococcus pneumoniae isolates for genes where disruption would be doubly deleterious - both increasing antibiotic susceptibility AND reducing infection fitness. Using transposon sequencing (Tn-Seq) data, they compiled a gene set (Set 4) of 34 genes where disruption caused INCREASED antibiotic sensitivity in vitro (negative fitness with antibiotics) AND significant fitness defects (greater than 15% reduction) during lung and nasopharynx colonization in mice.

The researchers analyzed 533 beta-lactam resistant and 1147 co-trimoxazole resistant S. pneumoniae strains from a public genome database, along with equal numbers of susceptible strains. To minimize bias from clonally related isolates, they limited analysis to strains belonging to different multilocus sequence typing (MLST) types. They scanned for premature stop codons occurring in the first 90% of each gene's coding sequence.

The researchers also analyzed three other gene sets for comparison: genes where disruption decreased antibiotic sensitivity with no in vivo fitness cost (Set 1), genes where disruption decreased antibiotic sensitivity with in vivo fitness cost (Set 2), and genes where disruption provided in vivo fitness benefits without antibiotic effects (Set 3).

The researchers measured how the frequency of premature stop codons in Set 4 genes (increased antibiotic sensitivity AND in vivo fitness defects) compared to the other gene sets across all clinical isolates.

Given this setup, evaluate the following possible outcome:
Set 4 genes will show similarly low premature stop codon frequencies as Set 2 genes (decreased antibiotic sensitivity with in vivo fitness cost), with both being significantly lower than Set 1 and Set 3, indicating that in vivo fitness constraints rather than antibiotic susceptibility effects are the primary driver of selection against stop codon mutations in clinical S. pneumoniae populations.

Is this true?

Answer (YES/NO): YES